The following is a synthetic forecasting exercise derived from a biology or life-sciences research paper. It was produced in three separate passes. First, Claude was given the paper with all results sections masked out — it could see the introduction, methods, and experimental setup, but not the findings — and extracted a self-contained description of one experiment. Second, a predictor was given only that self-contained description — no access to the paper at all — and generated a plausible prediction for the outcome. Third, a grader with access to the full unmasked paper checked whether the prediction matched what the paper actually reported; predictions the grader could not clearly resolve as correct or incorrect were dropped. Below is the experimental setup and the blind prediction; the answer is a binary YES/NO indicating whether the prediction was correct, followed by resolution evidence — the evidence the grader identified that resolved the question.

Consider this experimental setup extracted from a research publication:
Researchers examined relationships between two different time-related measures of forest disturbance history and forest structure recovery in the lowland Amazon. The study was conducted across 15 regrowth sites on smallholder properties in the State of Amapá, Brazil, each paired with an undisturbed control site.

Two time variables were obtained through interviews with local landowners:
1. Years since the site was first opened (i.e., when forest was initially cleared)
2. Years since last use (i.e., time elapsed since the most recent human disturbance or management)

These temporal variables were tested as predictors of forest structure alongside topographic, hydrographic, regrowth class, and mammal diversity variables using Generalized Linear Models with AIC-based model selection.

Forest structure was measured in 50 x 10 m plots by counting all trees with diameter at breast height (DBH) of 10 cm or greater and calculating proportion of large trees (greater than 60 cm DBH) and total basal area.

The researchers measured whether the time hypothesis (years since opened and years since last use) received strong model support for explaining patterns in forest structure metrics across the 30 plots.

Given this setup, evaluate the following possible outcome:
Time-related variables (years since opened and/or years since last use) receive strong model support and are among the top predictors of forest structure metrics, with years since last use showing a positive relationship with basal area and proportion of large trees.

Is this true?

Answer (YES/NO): NO